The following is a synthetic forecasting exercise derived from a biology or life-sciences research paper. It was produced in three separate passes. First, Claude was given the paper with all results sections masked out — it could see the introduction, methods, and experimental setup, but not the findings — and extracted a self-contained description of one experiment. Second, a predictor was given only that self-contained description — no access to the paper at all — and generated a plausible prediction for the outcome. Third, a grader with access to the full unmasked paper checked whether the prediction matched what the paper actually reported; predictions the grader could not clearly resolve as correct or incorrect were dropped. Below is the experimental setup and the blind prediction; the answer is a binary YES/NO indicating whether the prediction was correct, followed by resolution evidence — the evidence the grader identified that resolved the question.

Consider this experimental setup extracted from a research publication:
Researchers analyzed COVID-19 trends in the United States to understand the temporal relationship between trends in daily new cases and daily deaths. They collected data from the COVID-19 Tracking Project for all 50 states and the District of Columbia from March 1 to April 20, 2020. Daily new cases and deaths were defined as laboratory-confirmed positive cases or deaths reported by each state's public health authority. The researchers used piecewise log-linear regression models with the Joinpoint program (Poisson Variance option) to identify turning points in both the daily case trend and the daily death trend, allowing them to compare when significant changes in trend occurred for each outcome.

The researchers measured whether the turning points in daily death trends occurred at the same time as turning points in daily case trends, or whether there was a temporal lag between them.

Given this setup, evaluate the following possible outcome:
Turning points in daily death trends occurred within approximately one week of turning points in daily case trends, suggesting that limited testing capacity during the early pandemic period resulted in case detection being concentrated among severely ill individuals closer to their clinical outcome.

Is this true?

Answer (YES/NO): NO